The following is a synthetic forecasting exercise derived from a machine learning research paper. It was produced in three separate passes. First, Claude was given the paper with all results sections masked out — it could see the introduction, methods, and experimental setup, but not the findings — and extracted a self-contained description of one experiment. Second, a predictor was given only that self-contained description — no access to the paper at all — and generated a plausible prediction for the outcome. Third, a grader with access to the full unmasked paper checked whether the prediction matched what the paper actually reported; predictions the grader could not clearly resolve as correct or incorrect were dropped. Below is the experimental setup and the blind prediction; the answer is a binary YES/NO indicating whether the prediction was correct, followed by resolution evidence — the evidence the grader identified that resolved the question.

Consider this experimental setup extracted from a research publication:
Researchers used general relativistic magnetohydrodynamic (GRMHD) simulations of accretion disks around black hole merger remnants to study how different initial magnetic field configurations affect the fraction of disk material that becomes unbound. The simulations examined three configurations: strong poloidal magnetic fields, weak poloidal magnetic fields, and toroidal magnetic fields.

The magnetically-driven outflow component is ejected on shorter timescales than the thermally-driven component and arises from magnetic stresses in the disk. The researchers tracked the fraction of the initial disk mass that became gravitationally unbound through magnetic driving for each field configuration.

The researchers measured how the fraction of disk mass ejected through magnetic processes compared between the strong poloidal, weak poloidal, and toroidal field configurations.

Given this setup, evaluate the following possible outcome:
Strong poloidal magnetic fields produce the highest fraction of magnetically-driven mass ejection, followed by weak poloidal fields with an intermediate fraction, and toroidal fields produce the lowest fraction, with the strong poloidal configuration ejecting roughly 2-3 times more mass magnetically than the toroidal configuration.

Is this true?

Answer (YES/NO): NO